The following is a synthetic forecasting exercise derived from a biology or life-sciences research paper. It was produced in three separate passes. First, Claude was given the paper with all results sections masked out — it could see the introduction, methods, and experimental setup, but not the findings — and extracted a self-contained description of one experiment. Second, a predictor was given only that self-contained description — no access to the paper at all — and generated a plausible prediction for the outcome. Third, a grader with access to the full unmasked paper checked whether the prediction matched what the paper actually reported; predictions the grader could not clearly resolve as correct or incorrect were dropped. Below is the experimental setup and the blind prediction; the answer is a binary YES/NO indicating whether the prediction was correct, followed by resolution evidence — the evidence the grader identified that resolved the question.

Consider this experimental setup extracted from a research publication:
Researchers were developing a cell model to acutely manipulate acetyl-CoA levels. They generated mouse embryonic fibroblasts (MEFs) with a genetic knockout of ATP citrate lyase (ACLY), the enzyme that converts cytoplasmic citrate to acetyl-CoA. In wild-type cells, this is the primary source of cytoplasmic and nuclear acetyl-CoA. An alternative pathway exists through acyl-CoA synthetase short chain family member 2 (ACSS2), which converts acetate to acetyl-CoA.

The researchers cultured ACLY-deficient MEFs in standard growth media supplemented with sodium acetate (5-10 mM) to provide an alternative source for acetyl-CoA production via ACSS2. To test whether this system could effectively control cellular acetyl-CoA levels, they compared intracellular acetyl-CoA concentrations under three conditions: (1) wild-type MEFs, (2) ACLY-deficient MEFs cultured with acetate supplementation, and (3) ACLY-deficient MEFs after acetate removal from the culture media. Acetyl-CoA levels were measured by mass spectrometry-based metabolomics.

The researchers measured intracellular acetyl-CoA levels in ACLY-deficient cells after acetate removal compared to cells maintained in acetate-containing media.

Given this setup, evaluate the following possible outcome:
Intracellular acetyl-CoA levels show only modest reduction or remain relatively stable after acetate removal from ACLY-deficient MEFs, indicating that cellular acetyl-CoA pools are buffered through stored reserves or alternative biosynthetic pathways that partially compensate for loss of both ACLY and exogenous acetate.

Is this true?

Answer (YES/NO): NO